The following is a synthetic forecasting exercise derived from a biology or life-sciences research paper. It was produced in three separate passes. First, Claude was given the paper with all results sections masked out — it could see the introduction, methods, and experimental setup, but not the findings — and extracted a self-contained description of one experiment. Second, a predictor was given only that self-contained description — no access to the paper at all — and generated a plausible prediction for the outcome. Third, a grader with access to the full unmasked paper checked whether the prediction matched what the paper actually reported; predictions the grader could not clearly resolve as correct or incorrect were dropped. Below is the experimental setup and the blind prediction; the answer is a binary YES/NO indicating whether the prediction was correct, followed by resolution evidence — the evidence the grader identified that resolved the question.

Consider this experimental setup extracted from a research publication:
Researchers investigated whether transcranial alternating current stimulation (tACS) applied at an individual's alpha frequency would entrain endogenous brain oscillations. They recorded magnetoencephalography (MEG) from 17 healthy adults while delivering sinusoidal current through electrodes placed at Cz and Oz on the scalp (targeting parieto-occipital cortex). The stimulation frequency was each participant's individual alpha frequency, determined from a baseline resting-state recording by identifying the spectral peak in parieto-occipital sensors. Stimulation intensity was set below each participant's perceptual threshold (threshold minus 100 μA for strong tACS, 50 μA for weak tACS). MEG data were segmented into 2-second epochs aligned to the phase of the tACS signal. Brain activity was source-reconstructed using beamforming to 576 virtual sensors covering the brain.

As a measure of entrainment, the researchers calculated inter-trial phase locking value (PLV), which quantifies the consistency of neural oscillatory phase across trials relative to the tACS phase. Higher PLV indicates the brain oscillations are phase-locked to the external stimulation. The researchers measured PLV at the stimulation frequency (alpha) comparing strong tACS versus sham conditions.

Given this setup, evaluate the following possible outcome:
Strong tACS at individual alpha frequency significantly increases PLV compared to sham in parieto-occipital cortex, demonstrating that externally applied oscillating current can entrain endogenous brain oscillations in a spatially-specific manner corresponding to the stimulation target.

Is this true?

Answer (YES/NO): NO